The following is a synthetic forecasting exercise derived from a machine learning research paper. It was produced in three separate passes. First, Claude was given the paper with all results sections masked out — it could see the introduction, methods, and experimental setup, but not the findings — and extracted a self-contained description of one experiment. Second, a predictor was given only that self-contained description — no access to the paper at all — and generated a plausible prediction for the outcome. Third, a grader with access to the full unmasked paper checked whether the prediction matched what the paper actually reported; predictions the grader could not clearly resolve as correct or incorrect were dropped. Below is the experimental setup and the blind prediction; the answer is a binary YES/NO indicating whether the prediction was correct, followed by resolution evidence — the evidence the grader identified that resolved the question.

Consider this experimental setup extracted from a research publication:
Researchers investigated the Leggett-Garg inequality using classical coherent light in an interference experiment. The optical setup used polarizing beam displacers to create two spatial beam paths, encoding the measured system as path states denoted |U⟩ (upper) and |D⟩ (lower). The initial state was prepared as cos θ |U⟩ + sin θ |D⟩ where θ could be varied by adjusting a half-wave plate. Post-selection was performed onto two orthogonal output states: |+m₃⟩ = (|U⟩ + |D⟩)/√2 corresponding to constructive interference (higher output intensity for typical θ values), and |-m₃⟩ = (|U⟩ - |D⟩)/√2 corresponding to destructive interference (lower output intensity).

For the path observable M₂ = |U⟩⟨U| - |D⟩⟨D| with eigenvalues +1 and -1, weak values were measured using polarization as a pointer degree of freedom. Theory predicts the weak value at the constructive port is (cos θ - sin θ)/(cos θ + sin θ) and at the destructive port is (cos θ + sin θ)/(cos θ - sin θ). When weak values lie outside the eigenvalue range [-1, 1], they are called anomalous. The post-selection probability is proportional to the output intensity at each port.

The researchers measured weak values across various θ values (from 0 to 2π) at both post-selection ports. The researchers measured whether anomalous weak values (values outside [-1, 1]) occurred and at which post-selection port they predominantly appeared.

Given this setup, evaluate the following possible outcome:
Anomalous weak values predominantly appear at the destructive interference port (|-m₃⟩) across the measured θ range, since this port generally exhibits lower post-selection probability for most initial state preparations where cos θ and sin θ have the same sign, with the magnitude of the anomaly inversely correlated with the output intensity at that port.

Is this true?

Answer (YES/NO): NO